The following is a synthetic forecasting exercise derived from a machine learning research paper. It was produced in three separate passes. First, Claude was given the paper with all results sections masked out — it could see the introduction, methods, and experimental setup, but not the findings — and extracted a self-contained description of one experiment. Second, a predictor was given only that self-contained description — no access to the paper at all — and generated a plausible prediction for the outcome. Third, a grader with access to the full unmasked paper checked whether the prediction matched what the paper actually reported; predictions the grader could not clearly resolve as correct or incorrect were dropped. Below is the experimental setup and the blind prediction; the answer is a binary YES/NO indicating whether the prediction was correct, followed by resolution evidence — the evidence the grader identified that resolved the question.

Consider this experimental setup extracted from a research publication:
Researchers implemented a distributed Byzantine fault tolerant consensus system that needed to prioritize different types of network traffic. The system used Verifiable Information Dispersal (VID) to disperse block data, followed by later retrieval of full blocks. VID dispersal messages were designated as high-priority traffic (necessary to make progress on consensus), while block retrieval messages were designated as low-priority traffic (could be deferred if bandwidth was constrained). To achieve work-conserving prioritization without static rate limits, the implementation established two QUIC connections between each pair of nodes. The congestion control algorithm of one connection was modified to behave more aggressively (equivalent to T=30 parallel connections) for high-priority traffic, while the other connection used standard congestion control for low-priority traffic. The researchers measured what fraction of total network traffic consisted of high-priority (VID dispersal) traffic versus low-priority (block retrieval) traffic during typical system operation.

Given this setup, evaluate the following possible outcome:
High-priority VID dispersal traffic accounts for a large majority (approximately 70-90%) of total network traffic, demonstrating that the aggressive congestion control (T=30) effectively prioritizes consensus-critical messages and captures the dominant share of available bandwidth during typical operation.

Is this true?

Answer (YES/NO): NO